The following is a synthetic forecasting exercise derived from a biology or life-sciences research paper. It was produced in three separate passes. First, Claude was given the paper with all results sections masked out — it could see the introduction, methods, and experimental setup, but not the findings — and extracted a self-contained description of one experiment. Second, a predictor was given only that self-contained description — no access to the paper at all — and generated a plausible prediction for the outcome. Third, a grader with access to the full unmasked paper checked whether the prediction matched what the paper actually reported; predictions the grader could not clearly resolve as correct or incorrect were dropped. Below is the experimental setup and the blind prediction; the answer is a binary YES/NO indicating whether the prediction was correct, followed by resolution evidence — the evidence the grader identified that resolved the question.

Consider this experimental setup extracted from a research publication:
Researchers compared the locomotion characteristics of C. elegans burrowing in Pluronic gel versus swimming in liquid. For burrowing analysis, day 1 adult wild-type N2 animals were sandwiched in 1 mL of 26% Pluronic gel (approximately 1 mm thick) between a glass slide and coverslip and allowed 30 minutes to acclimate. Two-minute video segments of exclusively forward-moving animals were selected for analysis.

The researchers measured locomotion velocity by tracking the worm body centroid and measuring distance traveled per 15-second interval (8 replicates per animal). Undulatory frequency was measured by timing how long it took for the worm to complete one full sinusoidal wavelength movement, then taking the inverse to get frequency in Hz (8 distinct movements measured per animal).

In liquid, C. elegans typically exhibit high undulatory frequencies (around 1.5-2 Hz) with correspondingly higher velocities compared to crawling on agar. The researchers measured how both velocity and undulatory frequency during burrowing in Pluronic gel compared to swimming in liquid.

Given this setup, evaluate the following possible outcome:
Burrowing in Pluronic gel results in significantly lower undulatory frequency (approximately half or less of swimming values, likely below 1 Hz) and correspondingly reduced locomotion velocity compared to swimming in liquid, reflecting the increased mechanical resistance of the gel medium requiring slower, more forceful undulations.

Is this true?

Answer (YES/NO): YES